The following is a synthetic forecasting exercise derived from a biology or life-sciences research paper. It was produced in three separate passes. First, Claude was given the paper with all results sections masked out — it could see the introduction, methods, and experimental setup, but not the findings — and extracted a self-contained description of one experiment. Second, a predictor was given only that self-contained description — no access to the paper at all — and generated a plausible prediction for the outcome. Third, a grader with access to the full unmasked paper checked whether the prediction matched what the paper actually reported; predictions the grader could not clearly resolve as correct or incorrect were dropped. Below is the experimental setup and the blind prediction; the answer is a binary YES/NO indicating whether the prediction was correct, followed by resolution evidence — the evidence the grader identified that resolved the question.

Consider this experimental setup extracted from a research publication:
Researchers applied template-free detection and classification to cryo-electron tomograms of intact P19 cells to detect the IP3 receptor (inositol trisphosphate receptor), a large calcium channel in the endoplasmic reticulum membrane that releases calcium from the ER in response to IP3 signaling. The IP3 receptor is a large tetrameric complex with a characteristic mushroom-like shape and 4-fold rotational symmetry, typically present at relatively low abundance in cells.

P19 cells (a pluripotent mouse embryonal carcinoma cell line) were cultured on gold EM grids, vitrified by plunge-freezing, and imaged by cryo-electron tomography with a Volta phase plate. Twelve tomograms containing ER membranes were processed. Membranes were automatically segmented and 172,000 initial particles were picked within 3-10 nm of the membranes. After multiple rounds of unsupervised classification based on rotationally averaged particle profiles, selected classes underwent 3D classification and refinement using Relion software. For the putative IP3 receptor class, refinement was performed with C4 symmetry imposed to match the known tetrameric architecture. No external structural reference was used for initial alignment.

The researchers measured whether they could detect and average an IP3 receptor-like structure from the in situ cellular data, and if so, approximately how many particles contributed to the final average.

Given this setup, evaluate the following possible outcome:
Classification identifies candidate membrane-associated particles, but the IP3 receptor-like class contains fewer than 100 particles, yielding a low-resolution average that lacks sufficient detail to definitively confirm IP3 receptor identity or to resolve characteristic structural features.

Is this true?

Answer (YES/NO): YES